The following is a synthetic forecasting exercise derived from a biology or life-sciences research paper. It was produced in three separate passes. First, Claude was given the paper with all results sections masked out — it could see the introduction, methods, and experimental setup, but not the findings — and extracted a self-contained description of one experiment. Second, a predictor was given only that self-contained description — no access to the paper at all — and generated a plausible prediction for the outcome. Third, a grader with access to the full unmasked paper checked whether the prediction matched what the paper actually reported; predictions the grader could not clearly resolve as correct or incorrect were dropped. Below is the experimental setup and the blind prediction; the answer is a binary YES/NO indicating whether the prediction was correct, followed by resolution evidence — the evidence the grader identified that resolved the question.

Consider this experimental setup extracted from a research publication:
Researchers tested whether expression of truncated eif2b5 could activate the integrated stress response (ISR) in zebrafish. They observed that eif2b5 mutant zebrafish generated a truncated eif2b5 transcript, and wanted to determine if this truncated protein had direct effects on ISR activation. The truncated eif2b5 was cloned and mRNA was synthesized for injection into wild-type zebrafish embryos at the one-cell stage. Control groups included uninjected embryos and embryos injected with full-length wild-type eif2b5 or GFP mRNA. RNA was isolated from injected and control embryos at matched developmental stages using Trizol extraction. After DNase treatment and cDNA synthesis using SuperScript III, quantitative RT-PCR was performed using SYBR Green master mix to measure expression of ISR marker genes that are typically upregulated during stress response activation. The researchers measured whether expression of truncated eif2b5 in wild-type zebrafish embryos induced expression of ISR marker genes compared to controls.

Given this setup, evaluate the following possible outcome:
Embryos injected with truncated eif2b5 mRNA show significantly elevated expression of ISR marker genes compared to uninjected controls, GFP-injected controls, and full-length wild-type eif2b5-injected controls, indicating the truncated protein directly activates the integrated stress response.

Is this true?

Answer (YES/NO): YES